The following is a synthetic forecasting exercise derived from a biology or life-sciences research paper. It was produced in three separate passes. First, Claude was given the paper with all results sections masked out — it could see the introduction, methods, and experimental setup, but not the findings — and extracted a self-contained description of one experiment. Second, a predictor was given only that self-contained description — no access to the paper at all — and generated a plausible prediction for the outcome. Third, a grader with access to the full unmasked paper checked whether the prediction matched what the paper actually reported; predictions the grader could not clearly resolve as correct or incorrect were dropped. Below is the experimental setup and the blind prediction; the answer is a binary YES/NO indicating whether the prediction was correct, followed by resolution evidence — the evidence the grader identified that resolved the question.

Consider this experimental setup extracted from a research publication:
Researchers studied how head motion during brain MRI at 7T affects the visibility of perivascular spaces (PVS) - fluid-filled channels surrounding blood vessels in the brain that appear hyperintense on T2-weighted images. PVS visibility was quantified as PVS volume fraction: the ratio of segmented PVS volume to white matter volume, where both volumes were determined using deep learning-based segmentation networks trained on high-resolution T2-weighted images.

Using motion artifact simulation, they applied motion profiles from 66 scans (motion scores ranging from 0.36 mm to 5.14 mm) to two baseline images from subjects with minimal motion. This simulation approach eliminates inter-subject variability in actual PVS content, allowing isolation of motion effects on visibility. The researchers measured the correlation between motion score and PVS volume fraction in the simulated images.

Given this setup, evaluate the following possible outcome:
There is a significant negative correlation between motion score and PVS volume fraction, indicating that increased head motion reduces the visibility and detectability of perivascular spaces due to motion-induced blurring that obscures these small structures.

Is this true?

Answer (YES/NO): YES